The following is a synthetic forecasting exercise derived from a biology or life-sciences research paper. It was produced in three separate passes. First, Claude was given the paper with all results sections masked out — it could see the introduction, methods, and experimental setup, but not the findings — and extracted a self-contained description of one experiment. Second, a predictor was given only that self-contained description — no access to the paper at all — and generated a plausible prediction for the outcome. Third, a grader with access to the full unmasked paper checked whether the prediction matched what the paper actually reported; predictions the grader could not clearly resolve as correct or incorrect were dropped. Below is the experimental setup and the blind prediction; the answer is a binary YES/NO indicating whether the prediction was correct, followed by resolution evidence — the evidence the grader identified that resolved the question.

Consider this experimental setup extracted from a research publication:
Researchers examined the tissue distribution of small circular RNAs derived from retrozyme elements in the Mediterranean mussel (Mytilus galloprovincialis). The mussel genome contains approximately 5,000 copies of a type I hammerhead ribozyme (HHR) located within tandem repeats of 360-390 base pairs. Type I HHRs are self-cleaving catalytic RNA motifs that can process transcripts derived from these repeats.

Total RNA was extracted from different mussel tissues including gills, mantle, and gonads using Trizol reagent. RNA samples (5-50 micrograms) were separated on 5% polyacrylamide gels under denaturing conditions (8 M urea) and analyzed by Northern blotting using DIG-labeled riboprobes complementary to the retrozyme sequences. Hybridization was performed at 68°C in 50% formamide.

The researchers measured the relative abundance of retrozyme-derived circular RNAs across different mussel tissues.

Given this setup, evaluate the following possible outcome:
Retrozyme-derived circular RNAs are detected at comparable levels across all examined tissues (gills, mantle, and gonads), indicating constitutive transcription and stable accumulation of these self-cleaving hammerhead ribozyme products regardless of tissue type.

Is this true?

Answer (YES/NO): NO